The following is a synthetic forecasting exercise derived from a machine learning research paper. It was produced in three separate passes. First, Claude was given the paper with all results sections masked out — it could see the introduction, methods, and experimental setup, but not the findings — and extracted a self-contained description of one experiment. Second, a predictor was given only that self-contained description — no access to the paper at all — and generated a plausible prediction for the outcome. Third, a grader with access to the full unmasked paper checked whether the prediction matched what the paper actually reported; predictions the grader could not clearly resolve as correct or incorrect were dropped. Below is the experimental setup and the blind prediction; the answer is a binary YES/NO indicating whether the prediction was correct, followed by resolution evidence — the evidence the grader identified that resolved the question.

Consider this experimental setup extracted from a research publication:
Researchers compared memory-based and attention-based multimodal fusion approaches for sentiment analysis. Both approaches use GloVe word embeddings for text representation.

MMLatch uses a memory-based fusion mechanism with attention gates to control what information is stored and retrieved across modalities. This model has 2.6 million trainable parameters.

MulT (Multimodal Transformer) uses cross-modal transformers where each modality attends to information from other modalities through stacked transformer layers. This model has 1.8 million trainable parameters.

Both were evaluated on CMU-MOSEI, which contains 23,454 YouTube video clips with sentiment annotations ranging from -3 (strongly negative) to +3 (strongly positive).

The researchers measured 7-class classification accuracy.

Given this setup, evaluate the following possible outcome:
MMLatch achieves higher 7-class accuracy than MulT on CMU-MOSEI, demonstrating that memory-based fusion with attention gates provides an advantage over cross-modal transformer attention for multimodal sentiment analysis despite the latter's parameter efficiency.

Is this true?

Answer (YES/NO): YES